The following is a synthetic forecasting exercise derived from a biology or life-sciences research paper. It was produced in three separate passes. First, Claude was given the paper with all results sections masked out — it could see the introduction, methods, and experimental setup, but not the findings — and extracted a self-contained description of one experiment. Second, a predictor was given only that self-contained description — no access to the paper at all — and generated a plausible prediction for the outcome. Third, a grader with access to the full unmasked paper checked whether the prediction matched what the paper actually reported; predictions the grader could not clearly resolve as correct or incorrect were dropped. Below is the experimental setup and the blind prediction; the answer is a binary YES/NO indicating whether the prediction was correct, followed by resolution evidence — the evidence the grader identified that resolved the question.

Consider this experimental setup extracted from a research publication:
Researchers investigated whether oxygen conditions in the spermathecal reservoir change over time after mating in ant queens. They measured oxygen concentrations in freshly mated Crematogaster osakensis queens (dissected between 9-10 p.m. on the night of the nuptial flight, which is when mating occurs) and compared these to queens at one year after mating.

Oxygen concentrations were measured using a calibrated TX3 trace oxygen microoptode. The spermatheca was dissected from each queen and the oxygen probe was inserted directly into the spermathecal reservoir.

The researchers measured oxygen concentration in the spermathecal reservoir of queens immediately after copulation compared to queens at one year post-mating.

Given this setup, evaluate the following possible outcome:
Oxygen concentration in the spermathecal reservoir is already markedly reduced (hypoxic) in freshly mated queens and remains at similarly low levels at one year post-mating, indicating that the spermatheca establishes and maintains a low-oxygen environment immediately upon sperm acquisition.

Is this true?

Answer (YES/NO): YES